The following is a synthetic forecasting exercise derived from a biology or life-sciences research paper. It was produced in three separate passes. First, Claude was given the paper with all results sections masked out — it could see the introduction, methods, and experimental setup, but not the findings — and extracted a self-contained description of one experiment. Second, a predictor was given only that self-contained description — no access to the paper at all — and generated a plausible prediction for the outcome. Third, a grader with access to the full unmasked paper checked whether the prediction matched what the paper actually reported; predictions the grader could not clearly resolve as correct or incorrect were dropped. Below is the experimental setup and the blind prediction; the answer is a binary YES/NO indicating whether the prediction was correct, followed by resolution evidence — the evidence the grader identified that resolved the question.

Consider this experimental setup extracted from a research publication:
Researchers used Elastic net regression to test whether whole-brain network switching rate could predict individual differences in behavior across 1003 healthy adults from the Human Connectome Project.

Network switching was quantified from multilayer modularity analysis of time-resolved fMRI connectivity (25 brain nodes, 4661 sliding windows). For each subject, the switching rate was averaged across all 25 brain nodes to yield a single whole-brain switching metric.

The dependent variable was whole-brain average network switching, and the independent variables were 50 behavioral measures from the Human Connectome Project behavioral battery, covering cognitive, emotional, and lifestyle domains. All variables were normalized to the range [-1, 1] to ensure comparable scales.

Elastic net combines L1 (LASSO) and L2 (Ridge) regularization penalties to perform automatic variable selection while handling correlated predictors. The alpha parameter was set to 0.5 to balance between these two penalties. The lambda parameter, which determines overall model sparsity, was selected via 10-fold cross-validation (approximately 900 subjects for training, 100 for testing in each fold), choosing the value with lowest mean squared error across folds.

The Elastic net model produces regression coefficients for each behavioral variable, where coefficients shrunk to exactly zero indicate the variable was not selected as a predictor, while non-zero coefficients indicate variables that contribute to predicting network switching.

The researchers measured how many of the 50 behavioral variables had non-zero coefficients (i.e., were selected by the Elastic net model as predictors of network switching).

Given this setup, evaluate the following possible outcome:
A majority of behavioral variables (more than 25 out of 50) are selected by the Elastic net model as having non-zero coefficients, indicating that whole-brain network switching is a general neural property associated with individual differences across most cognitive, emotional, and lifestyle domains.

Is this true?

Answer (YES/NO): NO